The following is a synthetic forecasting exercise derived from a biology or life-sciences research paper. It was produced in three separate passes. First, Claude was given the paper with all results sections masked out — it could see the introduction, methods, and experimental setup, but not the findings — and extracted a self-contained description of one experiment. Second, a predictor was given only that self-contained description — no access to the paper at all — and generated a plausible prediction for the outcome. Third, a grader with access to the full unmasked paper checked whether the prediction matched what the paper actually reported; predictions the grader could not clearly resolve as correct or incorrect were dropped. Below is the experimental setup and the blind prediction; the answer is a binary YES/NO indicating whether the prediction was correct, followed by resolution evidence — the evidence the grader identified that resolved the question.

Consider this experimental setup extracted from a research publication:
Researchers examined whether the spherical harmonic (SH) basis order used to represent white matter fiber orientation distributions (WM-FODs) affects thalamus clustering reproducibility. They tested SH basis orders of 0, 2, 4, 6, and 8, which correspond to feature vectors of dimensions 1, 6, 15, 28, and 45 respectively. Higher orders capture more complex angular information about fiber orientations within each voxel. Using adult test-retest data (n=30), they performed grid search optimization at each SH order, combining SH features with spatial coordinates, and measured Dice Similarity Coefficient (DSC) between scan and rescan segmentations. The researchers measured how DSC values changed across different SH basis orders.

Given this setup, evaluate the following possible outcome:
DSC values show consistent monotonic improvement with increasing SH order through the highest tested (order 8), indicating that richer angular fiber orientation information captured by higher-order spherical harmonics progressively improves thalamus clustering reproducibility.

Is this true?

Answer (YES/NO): NO